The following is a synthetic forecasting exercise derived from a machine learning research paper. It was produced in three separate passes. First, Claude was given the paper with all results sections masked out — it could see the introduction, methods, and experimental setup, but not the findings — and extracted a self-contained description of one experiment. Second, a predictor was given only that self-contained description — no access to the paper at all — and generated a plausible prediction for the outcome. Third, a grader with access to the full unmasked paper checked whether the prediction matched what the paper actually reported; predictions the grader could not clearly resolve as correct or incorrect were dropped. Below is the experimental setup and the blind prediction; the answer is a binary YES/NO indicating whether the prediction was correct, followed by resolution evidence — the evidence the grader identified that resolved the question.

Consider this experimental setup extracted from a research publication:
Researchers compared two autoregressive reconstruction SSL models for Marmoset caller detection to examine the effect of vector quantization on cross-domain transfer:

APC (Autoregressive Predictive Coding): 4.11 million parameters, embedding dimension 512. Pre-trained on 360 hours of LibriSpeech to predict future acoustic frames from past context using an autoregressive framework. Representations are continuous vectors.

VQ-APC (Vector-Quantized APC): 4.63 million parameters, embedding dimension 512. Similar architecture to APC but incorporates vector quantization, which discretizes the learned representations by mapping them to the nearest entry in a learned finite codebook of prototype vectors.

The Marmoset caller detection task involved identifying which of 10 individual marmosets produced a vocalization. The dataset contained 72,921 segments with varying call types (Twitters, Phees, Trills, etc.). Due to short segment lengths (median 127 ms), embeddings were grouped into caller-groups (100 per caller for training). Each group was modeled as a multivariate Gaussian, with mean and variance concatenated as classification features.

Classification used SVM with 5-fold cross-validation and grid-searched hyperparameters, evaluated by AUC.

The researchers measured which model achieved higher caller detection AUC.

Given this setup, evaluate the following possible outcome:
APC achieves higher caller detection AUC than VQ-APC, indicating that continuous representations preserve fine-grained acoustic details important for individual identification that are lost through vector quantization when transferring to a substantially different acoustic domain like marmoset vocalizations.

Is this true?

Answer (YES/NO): YES